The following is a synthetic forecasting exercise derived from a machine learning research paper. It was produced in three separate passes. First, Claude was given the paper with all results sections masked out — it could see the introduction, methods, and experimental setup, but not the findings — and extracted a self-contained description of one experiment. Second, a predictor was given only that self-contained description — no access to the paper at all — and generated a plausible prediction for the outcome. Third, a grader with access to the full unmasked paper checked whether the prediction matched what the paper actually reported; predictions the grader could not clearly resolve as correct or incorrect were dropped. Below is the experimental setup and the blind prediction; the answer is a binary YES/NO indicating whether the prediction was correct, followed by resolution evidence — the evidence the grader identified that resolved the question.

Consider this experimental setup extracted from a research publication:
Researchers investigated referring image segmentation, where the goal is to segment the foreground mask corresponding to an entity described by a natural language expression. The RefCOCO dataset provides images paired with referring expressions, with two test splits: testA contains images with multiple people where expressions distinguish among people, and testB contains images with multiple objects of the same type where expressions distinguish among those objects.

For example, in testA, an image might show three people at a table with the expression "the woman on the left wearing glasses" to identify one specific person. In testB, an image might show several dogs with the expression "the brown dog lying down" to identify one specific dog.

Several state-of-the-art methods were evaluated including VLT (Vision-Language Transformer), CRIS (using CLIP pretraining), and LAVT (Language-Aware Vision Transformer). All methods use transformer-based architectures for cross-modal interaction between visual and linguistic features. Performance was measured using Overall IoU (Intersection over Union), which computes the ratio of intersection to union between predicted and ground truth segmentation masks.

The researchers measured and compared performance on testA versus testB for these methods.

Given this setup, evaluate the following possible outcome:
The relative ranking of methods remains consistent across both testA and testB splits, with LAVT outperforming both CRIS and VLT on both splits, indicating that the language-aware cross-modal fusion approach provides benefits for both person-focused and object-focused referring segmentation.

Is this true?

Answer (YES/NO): YES